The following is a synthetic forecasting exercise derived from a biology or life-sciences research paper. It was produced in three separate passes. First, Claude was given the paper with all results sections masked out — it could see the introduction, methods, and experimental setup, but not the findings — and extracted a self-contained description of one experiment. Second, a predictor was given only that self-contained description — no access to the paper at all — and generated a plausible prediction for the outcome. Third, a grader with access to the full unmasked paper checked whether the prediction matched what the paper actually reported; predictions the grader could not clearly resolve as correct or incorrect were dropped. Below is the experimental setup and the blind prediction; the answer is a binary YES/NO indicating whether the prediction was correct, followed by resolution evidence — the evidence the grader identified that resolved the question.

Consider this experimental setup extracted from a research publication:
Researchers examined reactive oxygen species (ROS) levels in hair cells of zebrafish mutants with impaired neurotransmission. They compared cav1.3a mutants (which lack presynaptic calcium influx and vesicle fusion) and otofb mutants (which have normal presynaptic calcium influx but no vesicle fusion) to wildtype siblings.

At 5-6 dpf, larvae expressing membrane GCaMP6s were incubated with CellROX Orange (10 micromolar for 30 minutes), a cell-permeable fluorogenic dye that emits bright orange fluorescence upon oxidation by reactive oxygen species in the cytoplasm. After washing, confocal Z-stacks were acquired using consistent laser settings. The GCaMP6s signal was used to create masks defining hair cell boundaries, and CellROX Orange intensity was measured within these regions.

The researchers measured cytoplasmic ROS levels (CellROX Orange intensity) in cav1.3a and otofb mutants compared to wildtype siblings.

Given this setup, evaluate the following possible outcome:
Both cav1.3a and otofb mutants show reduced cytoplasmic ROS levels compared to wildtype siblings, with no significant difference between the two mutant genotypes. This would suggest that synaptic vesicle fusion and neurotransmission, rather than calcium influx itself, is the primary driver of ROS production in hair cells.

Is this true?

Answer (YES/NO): YES